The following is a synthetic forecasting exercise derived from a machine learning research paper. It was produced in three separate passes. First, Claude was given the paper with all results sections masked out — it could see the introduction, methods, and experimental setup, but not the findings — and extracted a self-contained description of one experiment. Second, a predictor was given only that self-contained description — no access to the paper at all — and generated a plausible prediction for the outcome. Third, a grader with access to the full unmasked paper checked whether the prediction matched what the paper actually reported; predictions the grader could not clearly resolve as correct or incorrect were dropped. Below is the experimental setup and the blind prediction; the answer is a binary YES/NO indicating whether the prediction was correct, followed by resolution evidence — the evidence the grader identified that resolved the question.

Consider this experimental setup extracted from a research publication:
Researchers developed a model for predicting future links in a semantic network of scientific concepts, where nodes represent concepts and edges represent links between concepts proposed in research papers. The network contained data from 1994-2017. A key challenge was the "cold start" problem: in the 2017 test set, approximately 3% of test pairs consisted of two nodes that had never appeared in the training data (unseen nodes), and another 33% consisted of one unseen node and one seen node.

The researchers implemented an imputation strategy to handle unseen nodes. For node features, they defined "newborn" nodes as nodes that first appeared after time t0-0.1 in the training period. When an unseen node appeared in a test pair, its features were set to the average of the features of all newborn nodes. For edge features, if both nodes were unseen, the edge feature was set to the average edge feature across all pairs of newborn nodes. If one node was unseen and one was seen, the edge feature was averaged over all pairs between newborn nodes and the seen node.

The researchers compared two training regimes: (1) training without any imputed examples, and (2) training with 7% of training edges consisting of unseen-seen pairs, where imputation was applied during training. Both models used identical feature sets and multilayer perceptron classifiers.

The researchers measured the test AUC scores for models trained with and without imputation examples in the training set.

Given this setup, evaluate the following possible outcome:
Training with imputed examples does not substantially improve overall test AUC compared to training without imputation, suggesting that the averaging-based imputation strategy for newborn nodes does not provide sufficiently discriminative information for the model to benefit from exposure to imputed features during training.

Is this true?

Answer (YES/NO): NO